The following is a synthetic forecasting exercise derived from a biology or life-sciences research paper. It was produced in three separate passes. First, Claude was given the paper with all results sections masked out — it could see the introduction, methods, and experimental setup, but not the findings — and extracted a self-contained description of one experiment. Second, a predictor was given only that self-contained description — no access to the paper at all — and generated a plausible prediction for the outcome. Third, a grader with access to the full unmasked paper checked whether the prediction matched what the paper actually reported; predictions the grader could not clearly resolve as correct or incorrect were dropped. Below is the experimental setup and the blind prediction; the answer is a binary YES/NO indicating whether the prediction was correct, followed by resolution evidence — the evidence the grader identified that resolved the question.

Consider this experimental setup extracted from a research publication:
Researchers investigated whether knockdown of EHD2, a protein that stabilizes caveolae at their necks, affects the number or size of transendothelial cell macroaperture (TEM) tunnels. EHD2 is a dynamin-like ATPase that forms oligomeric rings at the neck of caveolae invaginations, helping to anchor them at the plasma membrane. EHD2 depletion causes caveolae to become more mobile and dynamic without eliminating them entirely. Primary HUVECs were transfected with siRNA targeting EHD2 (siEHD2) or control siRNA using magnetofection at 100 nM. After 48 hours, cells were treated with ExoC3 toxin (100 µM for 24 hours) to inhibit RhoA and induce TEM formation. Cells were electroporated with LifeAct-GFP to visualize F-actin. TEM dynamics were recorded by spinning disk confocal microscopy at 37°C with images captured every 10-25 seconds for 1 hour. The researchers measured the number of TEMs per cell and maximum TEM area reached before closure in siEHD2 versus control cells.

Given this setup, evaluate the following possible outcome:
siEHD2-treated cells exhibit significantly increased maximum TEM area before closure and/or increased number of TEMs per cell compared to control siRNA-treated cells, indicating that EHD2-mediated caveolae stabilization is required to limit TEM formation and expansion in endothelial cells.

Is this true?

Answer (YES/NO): YES